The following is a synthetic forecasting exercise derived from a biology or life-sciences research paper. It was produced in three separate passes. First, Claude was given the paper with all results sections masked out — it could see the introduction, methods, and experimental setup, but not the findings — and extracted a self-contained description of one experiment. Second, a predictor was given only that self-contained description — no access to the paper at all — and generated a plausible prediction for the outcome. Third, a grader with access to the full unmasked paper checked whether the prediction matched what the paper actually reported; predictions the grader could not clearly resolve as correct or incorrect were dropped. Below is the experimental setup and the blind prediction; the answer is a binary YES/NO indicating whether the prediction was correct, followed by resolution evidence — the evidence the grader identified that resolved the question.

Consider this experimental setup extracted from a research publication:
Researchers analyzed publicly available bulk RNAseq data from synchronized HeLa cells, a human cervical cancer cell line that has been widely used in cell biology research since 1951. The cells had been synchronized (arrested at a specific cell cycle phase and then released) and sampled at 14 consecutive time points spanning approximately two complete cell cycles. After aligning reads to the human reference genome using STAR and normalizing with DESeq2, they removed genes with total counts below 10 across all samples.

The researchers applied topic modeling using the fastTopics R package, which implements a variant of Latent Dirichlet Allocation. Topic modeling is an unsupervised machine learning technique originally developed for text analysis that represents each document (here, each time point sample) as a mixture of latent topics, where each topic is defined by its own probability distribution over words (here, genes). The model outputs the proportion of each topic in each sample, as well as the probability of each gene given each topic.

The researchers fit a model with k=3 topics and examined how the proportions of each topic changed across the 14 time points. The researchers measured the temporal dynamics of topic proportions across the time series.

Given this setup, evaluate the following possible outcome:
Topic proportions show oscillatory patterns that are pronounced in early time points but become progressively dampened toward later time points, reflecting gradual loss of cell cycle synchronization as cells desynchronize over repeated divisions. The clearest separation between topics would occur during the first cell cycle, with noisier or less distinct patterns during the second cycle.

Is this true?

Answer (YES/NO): NO